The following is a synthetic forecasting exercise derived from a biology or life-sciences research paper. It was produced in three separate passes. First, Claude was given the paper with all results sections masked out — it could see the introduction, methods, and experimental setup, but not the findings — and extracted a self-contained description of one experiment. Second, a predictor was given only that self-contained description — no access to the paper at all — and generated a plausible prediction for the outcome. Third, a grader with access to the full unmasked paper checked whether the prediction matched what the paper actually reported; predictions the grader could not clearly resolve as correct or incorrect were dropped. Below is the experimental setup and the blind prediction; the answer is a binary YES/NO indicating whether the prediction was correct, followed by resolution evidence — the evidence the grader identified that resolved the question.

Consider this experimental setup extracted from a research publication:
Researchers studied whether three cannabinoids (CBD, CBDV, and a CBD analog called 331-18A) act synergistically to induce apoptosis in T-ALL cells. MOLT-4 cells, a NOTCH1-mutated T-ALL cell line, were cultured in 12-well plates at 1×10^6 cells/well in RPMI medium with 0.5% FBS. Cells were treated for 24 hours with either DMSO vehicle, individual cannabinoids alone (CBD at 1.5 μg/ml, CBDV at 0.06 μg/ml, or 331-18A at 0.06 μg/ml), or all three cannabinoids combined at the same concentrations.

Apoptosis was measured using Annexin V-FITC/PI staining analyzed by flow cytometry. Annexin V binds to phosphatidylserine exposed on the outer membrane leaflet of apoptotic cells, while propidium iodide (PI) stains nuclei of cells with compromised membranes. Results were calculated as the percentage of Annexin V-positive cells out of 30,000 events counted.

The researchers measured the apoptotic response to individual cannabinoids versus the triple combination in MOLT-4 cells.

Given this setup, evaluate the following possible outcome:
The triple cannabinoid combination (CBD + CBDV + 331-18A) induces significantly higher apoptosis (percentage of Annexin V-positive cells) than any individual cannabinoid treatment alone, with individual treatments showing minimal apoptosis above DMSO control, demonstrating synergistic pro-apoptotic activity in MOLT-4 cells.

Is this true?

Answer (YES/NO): NO